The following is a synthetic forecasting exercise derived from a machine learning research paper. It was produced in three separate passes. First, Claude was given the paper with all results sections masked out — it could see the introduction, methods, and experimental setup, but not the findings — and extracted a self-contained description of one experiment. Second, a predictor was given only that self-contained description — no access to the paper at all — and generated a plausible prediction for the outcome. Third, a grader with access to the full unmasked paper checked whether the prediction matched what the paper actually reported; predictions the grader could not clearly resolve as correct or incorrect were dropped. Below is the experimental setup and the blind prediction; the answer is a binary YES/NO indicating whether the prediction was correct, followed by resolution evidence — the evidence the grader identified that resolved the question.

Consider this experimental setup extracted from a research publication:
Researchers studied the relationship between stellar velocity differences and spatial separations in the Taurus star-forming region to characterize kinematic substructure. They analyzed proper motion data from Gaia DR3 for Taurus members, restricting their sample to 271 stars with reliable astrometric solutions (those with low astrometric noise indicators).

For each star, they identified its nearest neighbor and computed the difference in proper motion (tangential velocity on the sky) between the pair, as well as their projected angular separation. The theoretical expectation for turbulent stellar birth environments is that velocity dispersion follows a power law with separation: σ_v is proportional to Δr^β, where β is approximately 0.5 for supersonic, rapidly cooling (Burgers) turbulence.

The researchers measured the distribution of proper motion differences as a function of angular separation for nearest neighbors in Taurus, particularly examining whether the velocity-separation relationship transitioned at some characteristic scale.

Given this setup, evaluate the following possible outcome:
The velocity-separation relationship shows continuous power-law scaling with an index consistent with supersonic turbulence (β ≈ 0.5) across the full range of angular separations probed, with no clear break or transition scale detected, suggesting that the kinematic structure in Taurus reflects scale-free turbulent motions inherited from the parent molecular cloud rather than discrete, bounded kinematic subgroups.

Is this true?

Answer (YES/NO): NO